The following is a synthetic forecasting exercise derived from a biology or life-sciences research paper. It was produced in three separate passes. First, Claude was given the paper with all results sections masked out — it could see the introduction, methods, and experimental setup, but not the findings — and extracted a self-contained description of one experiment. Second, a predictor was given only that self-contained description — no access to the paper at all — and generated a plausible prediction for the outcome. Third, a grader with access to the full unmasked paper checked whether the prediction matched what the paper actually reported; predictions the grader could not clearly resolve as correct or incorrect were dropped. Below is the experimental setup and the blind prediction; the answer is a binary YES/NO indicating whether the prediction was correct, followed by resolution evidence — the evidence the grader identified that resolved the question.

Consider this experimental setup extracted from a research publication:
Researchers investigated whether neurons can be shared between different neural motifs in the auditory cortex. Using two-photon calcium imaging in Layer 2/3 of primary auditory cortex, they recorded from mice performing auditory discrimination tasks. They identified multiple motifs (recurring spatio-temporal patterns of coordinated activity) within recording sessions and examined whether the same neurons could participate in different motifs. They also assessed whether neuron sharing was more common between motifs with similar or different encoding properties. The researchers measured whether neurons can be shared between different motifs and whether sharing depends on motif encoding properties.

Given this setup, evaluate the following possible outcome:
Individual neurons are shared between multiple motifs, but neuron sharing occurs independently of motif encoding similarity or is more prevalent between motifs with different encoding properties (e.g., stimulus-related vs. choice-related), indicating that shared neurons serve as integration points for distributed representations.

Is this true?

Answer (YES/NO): NO